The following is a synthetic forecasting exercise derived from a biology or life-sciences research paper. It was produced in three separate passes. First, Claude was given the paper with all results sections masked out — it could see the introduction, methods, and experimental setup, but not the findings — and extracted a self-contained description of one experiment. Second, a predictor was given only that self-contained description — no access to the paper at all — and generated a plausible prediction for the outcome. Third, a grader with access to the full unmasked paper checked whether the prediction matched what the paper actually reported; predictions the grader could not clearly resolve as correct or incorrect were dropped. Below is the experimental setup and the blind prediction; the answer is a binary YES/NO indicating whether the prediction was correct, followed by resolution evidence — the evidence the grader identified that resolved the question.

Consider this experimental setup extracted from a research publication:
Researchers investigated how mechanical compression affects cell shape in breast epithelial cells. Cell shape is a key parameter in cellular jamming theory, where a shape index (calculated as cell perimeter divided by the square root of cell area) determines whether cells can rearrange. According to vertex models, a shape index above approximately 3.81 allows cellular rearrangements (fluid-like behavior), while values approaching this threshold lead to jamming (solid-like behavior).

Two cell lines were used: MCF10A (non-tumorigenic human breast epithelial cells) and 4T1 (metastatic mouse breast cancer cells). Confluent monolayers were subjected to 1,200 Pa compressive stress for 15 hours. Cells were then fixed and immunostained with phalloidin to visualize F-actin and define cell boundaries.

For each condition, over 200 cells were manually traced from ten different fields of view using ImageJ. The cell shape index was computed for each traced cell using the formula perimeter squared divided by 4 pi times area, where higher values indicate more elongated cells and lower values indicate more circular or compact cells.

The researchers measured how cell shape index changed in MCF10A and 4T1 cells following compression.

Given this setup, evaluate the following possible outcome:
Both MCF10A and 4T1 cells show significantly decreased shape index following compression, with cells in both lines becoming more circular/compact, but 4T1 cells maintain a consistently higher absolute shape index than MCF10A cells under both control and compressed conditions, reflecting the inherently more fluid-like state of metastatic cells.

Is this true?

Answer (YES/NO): NO